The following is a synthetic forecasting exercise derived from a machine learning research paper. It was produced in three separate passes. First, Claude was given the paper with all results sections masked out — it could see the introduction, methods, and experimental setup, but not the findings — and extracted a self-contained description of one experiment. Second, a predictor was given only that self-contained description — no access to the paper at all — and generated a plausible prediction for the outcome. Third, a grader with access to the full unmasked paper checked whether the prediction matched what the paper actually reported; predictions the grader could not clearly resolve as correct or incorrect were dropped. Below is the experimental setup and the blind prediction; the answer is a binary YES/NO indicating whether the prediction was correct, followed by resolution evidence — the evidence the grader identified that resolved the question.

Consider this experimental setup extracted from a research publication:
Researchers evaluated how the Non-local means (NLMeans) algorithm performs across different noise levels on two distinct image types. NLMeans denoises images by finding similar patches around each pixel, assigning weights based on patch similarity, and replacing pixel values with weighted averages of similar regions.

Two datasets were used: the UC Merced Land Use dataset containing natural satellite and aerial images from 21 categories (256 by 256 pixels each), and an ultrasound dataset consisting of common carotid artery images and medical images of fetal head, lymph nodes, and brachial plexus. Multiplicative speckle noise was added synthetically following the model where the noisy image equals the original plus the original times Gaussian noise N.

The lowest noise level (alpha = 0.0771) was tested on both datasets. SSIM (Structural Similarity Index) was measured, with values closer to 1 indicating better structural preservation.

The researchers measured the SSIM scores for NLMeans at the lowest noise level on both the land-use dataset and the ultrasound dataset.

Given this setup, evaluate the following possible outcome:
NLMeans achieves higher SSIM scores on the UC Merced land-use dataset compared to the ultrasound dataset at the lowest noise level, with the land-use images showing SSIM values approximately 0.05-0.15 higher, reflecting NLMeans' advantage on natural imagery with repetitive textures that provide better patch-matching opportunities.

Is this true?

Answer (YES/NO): NO